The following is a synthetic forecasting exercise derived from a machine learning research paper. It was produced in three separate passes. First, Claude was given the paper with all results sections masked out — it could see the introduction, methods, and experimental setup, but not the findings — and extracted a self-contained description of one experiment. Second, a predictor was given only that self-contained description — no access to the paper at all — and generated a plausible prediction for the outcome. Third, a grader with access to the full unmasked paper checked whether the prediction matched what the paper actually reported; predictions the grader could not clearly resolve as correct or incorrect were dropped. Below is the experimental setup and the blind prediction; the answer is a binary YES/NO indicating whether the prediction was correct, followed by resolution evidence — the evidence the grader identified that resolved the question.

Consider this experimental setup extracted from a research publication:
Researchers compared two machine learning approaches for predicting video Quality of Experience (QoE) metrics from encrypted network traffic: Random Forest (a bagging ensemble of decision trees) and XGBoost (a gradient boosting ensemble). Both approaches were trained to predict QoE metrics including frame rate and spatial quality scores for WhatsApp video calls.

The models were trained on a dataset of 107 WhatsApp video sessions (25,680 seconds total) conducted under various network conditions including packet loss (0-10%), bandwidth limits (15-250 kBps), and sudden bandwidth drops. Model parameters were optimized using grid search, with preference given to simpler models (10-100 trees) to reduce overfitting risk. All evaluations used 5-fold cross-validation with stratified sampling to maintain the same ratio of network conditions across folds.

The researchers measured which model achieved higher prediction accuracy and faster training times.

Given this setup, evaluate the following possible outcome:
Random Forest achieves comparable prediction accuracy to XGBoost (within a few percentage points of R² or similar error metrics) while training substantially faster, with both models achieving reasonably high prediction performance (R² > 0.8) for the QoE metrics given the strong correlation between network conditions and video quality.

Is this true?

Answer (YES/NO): NO